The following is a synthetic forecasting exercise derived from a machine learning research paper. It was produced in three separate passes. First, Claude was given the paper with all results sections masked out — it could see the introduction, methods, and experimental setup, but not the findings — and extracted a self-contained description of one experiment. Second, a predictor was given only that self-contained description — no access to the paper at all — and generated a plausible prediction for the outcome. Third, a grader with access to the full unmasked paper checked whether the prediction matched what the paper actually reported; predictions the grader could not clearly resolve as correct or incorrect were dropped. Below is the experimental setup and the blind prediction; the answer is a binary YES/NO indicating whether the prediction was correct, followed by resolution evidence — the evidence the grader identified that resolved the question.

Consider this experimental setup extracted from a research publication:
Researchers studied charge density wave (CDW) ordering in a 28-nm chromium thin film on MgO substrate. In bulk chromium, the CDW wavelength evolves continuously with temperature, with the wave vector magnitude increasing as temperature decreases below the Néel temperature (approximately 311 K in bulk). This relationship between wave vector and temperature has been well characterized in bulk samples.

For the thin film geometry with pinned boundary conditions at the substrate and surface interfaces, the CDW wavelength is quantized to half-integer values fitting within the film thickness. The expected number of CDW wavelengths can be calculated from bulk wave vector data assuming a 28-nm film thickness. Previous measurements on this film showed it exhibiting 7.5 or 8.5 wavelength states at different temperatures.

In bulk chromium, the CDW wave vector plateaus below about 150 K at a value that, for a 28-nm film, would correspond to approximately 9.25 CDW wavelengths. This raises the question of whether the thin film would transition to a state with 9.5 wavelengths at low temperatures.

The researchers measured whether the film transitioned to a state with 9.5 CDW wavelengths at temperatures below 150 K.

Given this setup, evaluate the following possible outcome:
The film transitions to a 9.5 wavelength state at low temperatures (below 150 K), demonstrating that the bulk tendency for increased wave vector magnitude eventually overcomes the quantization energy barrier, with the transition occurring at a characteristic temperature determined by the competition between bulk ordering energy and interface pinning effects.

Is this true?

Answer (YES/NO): NO